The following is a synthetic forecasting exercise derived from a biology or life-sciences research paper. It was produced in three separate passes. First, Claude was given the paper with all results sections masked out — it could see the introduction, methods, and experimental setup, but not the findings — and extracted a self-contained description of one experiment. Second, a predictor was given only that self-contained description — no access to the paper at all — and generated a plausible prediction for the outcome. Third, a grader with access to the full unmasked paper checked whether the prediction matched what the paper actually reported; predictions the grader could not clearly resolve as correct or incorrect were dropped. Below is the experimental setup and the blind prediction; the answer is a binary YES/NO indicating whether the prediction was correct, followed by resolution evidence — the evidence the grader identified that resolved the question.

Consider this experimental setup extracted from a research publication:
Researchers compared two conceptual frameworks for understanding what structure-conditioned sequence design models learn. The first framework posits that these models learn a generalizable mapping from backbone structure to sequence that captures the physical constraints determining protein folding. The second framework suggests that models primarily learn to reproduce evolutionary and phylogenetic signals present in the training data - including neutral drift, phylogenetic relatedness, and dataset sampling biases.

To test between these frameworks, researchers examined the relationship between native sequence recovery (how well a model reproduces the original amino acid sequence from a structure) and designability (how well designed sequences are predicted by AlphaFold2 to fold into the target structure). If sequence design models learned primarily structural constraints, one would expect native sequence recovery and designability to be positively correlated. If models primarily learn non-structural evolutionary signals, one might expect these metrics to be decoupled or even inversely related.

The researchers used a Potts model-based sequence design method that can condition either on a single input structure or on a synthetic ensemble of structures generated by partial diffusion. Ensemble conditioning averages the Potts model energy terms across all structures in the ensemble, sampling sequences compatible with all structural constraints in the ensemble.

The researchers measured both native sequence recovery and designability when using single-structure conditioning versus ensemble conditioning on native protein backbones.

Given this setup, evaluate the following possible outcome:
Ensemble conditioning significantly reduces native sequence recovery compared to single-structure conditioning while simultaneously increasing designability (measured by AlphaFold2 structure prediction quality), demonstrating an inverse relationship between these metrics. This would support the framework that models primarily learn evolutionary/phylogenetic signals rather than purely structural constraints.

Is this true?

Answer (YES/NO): YES